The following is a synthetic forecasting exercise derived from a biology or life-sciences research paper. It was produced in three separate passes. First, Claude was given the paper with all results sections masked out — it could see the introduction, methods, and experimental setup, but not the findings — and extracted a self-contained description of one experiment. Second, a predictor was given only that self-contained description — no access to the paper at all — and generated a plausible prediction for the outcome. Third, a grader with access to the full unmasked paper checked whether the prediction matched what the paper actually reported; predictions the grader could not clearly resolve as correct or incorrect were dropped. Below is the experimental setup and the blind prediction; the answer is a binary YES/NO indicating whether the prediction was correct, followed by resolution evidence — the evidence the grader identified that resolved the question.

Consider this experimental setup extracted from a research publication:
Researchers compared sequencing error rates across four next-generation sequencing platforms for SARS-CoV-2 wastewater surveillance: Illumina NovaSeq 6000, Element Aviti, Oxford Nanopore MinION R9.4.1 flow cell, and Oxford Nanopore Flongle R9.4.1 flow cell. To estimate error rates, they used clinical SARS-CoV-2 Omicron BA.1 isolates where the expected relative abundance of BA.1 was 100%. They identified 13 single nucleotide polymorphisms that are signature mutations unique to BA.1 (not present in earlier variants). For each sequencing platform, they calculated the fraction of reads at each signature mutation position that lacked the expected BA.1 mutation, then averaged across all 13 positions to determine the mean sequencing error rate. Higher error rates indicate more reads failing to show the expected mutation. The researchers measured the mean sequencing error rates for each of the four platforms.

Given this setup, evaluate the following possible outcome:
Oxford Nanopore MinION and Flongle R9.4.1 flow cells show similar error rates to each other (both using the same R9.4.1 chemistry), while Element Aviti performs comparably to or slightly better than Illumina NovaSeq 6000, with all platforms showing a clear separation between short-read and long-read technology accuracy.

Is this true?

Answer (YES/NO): NO